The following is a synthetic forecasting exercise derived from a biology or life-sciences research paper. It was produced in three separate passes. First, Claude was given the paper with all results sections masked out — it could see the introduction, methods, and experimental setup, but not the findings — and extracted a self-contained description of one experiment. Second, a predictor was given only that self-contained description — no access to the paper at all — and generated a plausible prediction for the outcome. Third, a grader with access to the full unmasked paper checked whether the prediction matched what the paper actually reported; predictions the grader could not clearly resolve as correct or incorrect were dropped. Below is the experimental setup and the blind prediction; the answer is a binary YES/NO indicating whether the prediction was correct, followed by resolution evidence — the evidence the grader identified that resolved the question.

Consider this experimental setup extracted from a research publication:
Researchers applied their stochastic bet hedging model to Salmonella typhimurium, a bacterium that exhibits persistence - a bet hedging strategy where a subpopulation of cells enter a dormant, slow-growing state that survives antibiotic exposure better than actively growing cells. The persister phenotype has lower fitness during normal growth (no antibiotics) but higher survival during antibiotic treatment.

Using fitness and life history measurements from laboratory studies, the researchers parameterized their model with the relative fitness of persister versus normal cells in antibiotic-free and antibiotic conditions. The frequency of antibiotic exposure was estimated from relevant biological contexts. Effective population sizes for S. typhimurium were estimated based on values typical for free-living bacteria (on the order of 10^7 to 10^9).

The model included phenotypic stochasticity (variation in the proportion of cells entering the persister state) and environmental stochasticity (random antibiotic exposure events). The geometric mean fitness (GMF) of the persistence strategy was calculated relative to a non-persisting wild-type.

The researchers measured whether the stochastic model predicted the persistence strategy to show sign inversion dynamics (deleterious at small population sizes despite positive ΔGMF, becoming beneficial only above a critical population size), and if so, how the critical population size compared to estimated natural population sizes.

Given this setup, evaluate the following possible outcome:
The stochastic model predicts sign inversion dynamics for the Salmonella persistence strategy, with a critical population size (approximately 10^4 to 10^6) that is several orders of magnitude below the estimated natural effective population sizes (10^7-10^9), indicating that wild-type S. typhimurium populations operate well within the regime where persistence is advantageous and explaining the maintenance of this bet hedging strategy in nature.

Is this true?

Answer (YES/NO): NO